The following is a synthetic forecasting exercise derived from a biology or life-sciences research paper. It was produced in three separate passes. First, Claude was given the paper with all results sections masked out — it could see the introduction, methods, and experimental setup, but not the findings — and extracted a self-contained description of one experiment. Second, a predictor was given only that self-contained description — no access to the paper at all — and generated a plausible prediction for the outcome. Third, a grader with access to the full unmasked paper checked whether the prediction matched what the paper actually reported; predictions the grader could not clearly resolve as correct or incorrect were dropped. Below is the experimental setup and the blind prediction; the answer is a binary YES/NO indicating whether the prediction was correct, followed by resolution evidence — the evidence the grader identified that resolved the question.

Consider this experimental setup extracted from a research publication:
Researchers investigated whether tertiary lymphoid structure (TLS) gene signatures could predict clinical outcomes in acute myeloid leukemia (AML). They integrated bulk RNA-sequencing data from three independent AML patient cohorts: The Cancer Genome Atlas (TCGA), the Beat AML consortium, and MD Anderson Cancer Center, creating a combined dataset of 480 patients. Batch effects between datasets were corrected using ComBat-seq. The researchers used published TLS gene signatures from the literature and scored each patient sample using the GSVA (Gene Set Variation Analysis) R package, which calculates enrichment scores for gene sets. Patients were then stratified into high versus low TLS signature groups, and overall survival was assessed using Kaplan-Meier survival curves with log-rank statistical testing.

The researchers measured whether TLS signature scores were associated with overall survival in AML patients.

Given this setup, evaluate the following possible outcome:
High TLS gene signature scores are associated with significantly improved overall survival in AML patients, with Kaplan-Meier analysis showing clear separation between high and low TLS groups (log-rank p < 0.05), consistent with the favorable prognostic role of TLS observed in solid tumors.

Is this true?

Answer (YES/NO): YES